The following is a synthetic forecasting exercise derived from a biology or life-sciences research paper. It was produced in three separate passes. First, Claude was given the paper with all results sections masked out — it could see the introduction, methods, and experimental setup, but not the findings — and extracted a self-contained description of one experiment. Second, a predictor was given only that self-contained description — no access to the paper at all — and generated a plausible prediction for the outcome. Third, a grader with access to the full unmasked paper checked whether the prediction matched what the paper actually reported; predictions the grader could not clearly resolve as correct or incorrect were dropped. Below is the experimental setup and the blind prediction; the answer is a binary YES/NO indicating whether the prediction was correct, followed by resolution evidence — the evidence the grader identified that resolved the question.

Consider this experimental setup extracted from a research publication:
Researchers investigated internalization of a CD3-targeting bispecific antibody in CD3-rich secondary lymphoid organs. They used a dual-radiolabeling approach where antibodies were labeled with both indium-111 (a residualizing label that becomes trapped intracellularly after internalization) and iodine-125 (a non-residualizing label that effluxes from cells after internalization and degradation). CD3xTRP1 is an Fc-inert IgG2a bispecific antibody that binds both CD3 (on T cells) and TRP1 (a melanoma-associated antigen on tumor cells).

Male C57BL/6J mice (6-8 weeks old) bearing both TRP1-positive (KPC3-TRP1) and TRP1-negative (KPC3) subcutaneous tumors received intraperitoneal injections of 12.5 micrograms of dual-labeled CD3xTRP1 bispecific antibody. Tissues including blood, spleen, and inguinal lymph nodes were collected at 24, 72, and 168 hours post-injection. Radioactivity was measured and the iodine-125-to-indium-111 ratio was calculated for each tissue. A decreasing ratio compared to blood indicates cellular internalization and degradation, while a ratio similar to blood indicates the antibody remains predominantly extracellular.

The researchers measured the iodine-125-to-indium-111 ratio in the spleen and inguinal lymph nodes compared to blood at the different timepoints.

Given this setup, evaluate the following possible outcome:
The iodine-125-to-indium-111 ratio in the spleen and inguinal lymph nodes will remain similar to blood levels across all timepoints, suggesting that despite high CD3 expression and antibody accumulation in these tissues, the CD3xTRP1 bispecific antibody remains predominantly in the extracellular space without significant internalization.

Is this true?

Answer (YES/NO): NO